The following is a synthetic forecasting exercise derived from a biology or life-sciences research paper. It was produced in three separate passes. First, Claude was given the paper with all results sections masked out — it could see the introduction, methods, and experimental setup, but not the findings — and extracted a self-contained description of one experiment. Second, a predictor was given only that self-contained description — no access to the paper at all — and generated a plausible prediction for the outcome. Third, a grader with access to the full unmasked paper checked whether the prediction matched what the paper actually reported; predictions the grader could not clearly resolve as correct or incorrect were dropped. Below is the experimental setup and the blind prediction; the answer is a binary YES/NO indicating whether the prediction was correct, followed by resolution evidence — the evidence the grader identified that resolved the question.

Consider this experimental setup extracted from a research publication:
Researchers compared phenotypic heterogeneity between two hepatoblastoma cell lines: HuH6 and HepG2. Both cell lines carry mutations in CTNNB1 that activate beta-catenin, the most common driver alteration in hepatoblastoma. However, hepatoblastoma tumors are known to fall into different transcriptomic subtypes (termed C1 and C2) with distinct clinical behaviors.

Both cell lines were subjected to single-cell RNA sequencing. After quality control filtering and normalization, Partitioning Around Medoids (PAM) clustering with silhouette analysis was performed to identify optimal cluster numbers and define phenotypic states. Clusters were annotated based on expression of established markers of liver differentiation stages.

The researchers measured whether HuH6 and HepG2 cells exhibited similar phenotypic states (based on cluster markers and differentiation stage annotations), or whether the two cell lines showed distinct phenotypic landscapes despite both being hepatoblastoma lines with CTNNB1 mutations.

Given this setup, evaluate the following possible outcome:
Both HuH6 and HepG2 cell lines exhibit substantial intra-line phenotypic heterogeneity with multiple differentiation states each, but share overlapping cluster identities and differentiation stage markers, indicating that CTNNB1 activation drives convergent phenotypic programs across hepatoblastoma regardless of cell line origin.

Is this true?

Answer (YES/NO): NO